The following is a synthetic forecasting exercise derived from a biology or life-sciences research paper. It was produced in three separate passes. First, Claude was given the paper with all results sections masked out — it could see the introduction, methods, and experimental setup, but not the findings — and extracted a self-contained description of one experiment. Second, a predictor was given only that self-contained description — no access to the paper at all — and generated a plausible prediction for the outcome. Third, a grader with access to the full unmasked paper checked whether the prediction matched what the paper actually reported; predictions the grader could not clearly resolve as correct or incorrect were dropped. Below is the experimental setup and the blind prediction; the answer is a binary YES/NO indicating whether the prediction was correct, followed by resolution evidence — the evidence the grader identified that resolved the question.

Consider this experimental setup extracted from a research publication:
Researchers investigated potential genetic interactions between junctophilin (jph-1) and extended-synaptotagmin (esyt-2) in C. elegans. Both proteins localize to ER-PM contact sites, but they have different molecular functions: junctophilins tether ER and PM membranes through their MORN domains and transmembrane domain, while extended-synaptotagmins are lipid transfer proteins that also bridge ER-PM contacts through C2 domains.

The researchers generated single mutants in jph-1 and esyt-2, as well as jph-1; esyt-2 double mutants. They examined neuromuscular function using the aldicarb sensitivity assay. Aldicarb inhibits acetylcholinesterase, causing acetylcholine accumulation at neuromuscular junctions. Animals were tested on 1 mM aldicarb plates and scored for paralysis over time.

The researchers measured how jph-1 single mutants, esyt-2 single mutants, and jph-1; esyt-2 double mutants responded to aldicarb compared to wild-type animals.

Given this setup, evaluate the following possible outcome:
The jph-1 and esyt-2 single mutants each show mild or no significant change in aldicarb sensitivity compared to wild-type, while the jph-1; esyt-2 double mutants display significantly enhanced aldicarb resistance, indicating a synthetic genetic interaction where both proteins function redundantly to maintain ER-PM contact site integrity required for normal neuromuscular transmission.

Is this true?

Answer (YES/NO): NO